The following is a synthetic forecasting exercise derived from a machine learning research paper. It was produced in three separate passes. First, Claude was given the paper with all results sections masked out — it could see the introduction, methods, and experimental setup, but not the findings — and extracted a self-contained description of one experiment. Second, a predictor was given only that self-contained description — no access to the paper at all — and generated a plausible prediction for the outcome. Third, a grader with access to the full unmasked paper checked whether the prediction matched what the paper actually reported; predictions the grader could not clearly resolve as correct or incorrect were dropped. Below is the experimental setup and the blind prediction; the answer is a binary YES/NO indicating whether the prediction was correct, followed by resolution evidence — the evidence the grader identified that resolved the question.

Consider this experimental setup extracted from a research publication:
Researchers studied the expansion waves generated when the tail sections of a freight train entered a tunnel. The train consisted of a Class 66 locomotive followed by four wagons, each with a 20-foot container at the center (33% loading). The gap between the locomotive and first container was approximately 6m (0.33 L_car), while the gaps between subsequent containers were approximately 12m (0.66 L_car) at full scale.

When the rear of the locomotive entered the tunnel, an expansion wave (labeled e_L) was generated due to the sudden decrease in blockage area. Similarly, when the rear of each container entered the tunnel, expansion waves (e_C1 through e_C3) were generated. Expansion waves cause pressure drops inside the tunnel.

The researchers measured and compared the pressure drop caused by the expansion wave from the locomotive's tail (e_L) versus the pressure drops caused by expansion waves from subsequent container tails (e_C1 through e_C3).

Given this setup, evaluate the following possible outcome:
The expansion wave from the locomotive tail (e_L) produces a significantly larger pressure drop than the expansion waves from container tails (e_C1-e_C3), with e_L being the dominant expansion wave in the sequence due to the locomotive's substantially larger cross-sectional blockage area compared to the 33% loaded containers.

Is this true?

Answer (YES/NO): NO